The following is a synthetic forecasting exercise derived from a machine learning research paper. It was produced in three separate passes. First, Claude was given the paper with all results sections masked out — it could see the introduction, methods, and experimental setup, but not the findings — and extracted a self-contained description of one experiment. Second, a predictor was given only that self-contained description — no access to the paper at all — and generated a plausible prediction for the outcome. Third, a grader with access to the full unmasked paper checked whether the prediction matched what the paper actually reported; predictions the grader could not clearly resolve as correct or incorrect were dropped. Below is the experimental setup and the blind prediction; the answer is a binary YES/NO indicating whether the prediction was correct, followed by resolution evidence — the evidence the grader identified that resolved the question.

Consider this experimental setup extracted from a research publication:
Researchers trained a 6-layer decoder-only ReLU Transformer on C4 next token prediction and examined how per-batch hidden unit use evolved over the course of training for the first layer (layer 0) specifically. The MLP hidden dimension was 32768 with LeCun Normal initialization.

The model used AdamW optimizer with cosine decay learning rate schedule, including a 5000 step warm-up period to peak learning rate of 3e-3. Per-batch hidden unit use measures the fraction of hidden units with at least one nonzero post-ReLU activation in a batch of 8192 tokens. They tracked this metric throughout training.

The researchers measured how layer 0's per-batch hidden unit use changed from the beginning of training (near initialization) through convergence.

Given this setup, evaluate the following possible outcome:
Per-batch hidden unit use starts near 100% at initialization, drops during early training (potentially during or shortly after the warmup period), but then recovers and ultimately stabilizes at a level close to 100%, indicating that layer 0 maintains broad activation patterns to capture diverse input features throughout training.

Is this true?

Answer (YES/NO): NO